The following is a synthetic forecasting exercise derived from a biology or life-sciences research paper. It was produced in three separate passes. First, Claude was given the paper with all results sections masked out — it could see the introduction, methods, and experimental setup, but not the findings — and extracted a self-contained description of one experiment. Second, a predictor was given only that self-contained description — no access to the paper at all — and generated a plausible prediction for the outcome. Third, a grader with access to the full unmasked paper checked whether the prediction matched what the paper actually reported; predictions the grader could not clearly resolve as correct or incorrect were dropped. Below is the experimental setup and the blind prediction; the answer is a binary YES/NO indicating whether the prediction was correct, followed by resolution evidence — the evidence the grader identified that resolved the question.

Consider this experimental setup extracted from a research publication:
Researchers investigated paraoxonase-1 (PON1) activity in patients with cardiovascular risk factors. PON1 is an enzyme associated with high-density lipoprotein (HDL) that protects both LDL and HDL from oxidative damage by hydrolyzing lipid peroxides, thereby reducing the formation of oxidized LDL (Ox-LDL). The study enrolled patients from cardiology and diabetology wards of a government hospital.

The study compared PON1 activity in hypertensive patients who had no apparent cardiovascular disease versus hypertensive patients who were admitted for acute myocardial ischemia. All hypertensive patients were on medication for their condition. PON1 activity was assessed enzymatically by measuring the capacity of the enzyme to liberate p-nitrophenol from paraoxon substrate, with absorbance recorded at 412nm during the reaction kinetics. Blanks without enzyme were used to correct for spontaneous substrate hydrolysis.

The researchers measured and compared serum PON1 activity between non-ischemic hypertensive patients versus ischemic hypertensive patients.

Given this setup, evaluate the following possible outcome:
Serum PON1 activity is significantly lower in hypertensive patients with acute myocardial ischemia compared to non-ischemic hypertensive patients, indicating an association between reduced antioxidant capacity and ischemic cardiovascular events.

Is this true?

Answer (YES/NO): YES